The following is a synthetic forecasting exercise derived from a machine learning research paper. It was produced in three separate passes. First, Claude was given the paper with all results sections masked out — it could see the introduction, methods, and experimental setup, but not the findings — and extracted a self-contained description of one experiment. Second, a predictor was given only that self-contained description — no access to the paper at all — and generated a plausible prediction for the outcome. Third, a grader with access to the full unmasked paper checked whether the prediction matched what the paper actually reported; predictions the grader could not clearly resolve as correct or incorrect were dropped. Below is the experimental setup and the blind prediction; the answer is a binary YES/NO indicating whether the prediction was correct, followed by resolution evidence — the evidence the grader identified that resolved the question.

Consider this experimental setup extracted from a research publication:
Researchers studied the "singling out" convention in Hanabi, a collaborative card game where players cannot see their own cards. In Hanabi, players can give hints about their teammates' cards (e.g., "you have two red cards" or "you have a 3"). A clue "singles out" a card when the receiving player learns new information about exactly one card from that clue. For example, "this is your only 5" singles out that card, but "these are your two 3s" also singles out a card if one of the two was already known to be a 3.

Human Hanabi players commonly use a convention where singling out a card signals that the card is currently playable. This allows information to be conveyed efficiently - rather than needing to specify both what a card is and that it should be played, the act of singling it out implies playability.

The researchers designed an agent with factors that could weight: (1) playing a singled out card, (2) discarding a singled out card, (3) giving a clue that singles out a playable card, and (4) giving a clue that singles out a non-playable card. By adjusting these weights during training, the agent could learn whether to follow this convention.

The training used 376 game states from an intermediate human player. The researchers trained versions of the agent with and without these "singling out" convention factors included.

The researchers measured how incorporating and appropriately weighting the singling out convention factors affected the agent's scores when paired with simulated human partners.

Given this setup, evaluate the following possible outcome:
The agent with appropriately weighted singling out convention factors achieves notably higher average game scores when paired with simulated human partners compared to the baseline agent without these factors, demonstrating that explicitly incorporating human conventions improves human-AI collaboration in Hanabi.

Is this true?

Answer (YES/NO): YES